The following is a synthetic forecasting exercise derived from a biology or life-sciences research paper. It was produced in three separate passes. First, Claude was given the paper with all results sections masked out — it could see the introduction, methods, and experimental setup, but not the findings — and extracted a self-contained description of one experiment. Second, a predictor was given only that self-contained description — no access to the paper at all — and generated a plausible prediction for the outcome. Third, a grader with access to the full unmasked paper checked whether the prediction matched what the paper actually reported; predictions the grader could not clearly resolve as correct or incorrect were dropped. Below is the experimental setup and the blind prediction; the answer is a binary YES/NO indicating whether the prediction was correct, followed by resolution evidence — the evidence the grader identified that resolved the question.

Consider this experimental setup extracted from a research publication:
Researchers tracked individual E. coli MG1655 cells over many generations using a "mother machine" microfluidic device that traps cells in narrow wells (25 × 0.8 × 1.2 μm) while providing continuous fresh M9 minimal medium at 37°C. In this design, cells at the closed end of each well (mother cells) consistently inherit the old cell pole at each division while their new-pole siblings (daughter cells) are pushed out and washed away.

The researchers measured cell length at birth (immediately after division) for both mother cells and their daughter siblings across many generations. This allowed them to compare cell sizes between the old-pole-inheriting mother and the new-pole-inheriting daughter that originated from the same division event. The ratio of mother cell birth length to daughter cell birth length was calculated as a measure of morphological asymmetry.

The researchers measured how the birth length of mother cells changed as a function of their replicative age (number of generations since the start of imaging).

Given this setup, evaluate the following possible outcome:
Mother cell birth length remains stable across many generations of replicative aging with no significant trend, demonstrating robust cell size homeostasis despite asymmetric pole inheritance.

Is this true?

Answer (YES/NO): NO